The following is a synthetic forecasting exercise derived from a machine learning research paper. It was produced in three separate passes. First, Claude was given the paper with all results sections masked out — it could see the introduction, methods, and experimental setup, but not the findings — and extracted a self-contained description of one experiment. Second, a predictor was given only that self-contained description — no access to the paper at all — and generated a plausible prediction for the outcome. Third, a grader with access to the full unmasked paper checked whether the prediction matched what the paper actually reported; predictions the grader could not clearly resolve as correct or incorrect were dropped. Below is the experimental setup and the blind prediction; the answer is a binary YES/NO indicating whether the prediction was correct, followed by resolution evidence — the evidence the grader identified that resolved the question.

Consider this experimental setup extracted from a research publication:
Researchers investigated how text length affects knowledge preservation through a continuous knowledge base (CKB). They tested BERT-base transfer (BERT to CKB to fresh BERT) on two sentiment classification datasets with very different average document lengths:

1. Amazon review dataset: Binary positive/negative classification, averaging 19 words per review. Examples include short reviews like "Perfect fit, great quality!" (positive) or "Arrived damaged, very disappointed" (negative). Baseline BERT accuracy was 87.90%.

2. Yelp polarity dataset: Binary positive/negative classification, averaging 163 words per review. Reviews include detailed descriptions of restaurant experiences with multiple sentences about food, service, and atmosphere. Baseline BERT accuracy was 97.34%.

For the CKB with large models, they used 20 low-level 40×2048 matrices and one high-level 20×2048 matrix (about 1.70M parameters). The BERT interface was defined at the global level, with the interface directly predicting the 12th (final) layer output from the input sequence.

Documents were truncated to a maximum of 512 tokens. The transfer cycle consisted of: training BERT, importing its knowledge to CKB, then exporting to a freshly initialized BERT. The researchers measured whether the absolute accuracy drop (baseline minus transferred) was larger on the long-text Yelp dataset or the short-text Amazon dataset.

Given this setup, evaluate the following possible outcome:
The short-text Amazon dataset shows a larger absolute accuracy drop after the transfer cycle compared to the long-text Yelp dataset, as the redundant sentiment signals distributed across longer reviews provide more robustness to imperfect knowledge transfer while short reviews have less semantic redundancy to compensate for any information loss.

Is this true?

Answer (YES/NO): NO